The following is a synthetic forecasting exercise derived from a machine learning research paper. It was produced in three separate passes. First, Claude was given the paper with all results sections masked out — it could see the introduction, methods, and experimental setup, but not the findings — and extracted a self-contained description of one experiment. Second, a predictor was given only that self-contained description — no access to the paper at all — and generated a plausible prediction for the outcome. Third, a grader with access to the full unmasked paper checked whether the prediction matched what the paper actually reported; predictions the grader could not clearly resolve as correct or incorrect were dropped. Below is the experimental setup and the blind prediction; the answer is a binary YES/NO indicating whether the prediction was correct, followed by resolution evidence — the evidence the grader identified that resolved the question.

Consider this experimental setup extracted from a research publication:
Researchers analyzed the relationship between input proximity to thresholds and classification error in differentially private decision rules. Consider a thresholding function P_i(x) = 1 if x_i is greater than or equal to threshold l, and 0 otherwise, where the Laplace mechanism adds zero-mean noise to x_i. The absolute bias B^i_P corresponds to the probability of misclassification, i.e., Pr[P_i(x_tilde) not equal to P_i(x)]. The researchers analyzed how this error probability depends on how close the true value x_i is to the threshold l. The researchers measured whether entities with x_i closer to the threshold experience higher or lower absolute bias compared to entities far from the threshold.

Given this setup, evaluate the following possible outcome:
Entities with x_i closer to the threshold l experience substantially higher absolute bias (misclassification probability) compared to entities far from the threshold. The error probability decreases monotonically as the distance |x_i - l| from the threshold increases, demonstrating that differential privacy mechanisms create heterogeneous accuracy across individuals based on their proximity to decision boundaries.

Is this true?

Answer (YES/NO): YES